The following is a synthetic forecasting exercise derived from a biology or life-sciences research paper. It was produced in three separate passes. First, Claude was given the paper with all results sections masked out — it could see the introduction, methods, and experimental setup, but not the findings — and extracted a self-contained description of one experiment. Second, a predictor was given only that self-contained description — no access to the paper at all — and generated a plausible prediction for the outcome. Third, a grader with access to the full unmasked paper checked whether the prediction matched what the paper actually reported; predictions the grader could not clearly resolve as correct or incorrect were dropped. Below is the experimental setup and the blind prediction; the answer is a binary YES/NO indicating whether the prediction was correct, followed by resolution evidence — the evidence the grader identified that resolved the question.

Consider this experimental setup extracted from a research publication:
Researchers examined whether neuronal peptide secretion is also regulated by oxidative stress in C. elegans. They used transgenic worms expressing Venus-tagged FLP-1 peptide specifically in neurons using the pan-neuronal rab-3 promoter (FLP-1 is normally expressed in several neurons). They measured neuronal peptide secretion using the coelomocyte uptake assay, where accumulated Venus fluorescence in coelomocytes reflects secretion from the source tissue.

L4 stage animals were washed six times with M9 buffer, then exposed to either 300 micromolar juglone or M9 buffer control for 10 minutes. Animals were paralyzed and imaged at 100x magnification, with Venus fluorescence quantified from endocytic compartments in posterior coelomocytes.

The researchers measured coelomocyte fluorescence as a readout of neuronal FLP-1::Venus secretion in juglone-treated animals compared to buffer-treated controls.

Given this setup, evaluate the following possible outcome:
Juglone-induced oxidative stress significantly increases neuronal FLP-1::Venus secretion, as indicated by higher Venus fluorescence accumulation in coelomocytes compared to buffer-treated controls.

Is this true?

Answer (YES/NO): YES